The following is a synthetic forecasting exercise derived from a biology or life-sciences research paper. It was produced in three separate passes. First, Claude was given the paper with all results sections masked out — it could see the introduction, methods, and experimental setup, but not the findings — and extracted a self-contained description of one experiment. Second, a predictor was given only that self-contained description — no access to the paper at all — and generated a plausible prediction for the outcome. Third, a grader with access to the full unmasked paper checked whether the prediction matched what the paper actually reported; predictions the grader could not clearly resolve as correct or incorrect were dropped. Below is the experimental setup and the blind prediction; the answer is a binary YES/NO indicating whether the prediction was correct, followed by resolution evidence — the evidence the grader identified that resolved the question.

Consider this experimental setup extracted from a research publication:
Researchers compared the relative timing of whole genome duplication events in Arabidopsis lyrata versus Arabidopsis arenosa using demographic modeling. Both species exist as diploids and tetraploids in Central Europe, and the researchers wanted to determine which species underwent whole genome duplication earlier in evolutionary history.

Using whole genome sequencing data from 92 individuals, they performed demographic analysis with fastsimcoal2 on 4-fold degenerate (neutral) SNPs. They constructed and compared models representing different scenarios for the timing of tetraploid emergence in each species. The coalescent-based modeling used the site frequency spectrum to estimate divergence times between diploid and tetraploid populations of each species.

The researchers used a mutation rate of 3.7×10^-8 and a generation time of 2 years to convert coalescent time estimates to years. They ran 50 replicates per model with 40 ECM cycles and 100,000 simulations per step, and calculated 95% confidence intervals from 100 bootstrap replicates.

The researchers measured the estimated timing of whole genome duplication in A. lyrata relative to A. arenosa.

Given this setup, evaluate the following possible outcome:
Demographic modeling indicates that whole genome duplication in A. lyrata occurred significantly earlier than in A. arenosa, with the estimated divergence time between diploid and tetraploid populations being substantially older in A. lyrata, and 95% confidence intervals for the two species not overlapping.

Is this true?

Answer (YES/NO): NO